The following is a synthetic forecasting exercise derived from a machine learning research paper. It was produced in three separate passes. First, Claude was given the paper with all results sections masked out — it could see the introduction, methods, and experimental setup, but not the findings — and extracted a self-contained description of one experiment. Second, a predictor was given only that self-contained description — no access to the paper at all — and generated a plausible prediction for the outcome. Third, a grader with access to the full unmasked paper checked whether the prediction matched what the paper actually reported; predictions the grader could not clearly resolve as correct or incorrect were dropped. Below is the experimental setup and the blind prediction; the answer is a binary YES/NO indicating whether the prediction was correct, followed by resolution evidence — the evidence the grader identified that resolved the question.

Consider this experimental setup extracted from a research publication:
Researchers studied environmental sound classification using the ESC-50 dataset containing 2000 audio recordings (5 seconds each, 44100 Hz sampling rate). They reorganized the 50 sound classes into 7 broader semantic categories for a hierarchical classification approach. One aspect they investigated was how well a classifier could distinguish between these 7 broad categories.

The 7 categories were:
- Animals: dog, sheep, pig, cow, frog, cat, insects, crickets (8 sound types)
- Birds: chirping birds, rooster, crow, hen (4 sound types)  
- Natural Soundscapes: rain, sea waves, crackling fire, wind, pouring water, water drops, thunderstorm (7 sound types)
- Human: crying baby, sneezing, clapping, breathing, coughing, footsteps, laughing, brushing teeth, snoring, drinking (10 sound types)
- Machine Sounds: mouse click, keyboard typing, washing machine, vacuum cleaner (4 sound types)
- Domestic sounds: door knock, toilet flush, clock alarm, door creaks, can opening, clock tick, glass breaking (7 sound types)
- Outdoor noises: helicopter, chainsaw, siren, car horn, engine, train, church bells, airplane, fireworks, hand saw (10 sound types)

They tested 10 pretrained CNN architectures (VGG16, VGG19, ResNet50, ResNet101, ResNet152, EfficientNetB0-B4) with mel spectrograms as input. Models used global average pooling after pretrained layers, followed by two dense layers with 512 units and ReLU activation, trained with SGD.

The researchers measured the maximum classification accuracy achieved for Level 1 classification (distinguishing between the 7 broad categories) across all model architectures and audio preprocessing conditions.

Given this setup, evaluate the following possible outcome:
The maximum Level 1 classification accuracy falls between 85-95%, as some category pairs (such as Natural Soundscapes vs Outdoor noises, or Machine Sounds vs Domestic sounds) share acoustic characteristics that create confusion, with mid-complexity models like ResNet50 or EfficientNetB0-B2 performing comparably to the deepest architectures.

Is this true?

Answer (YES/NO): NO